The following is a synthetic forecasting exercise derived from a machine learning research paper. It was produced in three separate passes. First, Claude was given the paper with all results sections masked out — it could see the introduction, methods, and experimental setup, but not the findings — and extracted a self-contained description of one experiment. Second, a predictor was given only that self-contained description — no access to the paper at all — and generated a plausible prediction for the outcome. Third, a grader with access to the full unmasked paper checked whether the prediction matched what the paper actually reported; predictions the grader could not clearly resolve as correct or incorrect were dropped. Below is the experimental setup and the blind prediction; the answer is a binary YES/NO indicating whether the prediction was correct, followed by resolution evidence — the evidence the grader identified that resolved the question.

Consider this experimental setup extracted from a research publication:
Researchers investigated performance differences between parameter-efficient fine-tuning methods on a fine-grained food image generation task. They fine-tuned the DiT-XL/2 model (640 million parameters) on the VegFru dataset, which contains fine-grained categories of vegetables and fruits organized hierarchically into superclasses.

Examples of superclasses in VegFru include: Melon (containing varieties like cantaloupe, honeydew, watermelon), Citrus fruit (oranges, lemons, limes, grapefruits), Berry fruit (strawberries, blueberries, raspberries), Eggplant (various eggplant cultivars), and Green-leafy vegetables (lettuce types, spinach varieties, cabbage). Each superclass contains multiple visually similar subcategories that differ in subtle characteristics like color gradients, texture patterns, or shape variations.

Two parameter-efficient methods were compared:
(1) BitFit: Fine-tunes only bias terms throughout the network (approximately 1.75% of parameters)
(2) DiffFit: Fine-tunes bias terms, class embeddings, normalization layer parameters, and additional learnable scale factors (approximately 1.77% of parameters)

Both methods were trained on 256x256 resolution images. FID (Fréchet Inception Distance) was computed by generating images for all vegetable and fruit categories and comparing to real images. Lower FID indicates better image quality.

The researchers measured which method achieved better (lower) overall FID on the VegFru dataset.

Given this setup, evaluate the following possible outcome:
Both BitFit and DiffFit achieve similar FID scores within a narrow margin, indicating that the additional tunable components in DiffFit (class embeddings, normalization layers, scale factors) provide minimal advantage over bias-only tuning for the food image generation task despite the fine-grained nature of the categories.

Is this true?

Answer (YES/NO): YES